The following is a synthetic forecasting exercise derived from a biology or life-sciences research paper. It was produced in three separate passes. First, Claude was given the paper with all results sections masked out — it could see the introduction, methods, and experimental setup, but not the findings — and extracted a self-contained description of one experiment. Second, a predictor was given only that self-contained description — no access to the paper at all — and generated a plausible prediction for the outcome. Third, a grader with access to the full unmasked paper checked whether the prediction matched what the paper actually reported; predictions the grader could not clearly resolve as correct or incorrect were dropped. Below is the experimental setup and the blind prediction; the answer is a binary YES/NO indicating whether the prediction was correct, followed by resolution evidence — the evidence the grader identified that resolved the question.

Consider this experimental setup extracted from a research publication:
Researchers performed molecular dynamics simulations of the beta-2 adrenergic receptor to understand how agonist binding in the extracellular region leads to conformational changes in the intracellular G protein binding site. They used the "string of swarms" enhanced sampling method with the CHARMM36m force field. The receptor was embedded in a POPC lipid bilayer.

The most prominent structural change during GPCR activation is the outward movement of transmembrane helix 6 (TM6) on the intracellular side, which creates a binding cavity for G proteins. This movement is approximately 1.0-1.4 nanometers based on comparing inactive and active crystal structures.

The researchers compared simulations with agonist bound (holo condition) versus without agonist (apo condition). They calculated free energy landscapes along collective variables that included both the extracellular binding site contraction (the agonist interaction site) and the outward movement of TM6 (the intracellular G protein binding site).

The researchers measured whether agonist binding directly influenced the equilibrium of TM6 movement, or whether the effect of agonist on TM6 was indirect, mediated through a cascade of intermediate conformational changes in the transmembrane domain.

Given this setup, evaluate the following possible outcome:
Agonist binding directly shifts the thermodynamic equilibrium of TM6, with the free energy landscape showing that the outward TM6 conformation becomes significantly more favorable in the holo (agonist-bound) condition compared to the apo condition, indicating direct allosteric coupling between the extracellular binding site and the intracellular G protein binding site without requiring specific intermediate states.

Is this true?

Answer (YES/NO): NO